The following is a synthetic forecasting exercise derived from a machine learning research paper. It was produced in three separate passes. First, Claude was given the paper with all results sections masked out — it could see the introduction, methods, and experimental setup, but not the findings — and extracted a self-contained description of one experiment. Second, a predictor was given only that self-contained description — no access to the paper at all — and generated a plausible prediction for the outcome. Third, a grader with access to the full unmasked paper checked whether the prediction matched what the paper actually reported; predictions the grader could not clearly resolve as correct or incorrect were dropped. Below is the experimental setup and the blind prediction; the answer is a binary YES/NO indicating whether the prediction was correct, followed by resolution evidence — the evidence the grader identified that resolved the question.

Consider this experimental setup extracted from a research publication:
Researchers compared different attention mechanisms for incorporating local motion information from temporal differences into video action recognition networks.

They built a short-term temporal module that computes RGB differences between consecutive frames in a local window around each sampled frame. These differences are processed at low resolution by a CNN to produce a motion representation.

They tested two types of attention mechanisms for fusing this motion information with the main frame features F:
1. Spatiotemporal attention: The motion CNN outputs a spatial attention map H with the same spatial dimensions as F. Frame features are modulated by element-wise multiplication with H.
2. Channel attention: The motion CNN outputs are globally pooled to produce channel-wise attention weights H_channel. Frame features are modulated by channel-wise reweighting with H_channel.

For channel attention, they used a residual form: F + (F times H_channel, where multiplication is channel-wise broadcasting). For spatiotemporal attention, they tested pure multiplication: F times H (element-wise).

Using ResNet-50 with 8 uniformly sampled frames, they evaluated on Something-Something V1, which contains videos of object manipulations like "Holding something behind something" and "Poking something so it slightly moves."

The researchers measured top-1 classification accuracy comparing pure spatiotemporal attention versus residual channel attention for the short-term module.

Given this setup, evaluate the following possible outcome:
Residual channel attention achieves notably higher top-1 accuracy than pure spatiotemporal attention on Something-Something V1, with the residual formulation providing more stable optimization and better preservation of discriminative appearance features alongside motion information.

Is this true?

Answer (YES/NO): YES